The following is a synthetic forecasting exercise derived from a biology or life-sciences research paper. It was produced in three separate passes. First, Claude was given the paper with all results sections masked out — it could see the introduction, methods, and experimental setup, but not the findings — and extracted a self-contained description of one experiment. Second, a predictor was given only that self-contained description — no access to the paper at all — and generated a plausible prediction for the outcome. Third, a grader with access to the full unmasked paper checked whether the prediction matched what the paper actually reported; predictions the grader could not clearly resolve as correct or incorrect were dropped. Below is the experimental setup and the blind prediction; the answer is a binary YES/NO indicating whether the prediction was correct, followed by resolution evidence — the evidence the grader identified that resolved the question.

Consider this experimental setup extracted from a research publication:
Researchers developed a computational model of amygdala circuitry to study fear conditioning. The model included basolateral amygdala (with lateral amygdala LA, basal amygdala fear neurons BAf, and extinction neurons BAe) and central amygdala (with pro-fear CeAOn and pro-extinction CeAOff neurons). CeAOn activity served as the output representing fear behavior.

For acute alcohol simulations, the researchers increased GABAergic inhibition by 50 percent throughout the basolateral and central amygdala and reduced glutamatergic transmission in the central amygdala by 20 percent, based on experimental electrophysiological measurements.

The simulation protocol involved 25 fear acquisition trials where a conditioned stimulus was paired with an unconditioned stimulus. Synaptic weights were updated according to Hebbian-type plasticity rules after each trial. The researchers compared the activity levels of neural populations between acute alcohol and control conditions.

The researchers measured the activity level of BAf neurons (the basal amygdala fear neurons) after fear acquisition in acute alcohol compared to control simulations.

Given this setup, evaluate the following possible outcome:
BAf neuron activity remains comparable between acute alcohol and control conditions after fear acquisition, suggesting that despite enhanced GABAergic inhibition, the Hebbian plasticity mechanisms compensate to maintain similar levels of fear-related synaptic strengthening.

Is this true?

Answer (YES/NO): NO